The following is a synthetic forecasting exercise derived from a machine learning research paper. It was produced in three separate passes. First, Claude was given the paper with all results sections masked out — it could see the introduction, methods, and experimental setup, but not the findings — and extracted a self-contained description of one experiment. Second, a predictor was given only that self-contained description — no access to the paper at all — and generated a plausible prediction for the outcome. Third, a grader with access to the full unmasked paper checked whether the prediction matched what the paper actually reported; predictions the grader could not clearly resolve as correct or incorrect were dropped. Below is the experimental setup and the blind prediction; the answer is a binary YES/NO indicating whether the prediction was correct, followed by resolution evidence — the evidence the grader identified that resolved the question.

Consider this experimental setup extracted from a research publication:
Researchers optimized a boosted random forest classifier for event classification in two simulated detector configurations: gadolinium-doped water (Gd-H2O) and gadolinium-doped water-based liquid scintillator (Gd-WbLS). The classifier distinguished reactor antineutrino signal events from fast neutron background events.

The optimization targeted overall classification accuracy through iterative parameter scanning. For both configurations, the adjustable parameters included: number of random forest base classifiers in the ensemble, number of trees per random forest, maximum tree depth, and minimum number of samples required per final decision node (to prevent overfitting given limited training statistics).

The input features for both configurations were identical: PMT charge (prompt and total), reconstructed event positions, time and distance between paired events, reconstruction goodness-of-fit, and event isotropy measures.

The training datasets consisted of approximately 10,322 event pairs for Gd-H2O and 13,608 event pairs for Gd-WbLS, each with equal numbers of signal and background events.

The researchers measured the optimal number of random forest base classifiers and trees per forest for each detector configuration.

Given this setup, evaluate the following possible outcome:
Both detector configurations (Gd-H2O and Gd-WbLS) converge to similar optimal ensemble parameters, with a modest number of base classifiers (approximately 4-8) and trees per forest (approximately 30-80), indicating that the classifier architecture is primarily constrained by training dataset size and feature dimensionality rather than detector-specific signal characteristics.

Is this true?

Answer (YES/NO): NO